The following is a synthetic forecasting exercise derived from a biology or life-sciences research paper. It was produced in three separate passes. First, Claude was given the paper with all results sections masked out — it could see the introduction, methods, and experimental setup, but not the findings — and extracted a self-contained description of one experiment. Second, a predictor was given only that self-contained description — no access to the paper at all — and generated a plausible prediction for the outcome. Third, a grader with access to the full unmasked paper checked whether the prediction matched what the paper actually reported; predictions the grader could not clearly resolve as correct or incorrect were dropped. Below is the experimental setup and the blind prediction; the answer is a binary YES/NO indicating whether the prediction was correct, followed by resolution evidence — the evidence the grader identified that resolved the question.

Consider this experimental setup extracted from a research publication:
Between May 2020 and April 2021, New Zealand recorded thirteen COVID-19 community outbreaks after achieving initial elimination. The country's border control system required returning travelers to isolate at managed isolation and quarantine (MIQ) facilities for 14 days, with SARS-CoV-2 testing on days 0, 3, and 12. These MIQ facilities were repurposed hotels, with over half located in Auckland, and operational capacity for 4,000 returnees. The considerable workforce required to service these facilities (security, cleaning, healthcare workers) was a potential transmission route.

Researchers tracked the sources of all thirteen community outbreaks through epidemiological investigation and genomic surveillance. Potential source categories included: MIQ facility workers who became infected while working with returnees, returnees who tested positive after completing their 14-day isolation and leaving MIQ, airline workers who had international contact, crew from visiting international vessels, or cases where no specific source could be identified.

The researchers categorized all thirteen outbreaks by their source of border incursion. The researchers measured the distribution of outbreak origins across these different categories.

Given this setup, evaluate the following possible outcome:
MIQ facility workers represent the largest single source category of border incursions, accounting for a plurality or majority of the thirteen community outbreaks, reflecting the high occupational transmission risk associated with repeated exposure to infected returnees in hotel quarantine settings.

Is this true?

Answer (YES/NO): YES